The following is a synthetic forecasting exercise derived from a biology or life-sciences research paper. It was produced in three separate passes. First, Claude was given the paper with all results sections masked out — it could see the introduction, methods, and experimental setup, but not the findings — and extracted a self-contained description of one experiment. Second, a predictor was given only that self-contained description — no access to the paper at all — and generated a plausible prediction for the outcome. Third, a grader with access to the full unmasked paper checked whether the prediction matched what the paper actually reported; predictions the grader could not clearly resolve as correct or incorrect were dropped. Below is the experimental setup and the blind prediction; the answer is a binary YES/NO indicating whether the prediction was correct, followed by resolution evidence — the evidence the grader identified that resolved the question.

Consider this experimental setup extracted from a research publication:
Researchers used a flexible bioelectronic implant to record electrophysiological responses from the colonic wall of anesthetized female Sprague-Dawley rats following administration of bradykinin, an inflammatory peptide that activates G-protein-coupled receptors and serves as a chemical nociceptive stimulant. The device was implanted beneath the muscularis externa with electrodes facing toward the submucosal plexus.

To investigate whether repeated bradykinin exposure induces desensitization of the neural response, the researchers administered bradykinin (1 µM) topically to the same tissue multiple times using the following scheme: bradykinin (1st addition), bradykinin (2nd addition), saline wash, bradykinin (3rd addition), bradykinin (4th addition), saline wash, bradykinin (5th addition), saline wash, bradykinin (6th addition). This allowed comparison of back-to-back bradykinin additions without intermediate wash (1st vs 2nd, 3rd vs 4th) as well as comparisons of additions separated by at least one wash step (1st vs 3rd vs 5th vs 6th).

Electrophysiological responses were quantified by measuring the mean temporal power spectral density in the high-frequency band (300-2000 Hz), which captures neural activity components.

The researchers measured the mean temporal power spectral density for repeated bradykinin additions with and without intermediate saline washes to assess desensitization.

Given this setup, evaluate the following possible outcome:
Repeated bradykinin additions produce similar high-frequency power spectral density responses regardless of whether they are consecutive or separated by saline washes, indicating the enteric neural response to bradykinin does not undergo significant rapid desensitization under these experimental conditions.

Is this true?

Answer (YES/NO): NO